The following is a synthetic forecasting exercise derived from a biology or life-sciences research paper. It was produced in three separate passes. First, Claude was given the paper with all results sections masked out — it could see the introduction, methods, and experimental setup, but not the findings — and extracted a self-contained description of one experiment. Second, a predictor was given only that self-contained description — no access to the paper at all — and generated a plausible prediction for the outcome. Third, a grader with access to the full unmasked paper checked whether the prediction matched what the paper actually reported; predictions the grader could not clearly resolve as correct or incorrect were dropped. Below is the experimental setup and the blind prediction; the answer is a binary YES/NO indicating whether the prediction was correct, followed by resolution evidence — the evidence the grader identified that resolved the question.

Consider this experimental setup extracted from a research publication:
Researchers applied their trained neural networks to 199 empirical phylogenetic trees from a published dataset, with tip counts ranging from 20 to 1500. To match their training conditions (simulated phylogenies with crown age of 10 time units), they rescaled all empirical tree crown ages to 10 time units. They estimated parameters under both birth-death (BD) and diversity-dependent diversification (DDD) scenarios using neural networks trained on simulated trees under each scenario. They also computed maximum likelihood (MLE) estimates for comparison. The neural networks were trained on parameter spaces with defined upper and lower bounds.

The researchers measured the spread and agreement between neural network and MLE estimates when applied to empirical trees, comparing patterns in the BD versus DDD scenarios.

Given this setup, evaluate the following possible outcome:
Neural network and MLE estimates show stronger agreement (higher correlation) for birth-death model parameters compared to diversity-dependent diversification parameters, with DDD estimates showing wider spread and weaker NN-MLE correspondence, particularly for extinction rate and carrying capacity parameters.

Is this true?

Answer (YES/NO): YES